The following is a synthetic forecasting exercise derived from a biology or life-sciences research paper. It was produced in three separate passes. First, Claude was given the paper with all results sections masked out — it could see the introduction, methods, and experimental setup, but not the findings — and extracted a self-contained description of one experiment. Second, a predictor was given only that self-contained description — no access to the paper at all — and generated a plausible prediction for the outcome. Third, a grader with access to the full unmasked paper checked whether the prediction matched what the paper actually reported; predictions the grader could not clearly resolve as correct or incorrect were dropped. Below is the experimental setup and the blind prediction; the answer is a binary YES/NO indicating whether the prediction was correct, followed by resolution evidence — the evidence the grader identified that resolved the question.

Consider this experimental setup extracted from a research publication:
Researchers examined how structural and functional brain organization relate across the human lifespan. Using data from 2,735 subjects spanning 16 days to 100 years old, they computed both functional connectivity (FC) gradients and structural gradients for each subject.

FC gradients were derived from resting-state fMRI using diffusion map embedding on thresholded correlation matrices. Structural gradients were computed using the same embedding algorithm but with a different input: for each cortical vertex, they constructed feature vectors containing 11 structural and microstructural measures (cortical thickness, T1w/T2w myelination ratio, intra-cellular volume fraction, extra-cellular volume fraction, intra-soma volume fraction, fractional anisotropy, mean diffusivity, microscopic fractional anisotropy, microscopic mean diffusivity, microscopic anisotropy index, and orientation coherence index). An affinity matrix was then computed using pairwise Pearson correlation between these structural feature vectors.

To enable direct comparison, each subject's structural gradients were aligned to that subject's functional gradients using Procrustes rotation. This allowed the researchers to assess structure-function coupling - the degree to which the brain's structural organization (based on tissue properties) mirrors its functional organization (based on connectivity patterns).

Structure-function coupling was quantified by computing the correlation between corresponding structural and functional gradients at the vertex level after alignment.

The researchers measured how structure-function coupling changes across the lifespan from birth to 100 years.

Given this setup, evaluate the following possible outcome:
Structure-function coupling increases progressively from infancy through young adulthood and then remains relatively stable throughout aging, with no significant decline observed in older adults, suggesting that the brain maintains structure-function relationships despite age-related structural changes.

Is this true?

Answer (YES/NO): NO